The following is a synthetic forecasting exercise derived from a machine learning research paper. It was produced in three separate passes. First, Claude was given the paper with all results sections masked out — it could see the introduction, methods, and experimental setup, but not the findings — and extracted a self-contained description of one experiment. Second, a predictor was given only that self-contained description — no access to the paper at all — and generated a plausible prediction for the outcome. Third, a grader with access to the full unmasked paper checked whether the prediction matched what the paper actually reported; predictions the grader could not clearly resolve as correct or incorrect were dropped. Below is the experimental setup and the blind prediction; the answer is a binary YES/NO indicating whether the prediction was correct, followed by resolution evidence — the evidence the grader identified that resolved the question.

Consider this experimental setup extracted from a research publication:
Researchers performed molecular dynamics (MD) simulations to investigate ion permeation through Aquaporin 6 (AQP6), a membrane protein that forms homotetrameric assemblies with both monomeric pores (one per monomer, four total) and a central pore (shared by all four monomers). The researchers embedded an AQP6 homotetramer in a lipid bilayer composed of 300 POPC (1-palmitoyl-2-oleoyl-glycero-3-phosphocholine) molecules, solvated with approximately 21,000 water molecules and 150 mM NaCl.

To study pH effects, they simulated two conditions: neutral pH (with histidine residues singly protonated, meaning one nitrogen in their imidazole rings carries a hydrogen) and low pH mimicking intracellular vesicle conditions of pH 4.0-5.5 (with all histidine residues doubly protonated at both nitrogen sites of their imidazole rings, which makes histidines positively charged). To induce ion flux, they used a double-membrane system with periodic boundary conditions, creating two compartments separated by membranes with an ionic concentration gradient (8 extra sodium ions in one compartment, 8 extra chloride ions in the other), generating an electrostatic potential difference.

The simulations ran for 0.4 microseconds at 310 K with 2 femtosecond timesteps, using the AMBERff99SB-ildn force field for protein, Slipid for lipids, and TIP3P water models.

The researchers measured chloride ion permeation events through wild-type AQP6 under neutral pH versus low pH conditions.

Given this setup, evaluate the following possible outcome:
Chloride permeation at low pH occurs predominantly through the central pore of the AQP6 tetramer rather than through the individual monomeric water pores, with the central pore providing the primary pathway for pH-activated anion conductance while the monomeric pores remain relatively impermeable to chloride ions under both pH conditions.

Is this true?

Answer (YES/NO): YES